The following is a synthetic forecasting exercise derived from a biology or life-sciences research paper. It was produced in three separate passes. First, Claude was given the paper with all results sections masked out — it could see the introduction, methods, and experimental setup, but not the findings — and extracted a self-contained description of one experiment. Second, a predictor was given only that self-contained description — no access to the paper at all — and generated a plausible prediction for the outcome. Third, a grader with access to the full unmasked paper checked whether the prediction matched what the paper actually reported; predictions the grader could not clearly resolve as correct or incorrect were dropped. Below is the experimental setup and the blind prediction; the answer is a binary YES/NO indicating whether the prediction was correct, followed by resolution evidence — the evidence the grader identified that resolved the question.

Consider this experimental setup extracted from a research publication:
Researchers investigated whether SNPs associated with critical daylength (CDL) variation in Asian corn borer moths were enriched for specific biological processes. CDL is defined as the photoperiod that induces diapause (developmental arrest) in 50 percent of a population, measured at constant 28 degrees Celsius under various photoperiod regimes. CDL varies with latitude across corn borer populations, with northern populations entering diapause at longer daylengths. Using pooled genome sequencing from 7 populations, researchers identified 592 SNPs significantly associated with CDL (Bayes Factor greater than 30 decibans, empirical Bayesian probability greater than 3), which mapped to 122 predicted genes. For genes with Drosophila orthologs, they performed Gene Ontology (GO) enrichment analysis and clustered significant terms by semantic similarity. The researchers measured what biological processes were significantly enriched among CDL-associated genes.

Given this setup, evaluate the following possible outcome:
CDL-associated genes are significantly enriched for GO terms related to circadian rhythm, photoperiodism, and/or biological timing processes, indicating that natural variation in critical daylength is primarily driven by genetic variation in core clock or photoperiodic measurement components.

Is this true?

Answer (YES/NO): YES